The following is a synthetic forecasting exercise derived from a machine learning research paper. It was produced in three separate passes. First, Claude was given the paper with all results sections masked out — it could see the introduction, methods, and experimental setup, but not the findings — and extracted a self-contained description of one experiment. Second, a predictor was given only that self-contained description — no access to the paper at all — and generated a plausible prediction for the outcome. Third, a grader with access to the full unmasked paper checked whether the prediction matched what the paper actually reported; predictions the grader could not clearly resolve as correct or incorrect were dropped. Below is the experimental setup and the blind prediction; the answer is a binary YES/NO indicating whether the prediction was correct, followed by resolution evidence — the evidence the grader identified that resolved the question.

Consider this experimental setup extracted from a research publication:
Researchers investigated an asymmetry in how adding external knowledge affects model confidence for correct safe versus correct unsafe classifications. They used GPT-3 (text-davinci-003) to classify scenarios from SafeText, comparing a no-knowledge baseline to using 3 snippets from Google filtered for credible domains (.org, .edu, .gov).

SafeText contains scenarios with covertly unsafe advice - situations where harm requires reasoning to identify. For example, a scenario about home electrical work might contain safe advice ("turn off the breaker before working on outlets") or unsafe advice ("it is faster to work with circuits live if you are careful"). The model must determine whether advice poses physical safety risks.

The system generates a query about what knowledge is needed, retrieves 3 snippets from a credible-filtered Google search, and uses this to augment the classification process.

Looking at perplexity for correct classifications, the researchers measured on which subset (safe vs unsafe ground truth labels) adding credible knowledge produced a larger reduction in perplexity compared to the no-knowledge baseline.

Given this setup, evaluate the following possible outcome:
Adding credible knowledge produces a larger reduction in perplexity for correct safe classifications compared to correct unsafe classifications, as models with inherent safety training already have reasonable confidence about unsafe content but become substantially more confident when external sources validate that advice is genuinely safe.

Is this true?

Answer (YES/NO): YES